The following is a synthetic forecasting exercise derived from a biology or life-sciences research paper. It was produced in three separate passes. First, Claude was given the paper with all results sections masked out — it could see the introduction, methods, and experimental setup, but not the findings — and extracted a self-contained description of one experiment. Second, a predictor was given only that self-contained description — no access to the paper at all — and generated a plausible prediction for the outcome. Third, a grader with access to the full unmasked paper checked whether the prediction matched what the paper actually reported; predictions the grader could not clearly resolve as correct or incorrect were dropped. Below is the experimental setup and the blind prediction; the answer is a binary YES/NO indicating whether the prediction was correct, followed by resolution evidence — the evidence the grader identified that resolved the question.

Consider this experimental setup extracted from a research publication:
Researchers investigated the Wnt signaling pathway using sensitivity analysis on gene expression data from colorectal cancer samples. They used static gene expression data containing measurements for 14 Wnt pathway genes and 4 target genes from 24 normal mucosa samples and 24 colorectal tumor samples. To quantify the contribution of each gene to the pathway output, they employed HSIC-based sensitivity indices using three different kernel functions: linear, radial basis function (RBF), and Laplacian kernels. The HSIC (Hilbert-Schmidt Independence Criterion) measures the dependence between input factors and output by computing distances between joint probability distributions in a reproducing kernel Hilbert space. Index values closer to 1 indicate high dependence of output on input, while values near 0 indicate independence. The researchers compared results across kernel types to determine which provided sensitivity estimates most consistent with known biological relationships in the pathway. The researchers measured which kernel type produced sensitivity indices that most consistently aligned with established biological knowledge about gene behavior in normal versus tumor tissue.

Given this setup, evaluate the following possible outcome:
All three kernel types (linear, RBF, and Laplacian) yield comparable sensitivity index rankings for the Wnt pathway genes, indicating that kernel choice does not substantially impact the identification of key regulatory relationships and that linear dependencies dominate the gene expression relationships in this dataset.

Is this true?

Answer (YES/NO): NO